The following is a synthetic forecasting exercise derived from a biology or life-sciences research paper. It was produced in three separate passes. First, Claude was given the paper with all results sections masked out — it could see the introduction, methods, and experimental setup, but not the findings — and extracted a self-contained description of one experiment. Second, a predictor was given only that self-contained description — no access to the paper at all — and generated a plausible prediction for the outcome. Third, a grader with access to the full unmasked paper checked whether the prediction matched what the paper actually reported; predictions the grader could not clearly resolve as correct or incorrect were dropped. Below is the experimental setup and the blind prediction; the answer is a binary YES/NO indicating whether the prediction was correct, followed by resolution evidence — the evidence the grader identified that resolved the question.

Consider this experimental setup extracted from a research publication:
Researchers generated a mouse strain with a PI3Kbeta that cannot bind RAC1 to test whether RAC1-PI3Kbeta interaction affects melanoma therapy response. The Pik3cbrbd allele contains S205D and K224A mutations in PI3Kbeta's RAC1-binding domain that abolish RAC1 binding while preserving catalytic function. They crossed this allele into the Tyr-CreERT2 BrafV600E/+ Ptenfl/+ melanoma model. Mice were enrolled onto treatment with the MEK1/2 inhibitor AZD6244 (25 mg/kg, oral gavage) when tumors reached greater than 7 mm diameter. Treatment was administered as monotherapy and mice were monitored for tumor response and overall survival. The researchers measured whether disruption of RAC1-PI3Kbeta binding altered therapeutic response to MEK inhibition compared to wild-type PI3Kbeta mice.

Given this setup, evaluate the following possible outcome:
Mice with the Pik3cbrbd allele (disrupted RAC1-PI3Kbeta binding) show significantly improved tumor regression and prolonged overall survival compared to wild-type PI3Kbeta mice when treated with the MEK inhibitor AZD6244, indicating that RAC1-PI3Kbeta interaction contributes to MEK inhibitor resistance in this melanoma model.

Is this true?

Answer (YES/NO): NO